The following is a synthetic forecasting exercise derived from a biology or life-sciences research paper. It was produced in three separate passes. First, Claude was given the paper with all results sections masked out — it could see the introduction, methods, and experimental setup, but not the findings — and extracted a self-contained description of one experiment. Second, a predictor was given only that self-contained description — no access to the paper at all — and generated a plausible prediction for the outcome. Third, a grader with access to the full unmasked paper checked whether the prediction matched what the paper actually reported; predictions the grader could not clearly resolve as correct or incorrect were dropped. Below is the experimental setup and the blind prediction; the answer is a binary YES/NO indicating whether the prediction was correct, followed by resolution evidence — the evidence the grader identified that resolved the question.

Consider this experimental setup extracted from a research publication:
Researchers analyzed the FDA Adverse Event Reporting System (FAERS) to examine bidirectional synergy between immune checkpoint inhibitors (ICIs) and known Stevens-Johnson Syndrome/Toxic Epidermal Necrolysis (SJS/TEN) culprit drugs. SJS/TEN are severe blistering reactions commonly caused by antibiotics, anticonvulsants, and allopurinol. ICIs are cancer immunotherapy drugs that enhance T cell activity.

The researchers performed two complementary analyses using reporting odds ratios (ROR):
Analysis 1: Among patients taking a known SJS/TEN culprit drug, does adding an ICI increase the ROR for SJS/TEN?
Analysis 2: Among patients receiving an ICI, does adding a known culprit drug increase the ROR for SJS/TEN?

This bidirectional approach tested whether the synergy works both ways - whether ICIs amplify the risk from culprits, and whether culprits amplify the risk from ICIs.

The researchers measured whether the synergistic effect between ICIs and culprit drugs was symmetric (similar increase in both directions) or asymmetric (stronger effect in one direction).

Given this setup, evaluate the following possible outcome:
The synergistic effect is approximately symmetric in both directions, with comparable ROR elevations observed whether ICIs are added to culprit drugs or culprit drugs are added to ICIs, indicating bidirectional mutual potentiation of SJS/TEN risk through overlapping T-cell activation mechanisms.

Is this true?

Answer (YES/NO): NO